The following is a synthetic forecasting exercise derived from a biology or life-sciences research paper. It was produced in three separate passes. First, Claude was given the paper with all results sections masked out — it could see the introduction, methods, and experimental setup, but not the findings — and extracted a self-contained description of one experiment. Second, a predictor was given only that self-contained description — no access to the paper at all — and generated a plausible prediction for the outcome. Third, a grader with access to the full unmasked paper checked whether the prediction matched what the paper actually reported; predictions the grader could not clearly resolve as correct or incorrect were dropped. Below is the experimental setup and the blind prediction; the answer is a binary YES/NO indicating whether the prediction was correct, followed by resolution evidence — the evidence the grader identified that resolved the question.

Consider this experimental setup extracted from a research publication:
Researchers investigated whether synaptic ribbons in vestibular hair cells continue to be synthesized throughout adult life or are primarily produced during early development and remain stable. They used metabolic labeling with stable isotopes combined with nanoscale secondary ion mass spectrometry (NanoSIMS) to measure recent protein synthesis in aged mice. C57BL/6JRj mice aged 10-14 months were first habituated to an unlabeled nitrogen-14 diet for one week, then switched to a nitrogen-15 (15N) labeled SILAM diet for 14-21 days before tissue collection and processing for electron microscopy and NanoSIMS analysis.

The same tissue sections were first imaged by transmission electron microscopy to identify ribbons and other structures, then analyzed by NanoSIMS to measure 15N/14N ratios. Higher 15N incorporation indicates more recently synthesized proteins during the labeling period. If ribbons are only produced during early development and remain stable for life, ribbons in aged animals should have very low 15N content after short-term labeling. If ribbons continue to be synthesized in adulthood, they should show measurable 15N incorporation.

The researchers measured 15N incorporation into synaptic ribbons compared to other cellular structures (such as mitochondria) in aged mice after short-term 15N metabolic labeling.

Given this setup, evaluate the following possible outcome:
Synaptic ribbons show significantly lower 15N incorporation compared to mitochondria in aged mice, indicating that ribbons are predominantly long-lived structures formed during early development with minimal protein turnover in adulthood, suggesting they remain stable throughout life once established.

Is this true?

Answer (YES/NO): NO